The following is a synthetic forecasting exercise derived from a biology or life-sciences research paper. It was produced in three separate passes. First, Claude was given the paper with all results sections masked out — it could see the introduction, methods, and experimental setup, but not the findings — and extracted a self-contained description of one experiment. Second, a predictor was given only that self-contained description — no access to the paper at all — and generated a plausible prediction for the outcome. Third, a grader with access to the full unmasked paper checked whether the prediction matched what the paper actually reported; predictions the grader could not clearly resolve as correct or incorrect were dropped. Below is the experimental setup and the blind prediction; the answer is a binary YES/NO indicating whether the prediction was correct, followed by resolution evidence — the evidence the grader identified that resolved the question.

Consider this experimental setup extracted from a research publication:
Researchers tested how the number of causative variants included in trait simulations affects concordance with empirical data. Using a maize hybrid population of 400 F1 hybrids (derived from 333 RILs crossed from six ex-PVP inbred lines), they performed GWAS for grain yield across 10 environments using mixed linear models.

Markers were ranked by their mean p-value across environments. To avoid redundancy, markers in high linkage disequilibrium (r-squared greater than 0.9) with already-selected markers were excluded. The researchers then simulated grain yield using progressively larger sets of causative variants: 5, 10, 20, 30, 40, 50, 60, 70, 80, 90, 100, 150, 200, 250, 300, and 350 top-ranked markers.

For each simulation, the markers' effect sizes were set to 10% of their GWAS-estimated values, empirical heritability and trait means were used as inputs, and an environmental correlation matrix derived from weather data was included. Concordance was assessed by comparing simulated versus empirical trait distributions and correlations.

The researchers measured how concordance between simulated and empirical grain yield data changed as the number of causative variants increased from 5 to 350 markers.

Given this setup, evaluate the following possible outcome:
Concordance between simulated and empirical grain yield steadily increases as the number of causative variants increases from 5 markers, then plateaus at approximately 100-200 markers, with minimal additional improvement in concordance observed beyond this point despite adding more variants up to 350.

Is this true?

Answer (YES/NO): YES